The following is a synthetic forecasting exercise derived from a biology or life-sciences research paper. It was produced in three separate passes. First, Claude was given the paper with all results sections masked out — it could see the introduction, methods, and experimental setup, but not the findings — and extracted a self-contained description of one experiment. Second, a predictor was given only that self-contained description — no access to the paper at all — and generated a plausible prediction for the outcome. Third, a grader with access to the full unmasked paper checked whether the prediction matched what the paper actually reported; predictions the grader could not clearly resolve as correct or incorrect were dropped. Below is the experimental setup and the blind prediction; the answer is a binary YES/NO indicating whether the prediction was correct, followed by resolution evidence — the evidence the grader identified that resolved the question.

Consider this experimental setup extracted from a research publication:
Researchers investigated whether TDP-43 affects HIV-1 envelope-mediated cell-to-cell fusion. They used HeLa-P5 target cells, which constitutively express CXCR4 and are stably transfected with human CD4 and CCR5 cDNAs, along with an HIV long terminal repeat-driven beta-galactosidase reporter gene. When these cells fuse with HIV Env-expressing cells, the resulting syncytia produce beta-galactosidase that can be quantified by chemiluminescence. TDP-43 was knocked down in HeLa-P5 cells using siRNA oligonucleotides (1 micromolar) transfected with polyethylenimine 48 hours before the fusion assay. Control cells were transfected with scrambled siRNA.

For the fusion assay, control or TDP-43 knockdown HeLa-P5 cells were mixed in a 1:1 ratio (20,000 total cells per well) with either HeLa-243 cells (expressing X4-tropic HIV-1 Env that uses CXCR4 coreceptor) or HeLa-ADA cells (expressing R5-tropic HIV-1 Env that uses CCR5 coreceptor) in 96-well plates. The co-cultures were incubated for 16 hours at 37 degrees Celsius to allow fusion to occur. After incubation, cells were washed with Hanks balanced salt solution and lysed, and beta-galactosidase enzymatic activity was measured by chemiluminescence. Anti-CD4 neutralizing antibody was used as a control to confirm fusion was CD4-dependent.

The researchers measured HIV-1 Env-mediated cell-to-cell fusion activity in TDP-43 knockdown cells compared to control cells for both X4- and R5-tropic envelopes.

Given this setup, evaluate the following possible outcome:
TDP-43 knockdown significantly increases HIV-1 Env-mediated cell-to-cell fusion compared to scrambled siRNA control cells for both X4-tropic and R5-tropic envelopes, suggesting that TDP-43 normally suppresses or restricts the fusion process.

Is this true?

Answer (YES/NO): YES